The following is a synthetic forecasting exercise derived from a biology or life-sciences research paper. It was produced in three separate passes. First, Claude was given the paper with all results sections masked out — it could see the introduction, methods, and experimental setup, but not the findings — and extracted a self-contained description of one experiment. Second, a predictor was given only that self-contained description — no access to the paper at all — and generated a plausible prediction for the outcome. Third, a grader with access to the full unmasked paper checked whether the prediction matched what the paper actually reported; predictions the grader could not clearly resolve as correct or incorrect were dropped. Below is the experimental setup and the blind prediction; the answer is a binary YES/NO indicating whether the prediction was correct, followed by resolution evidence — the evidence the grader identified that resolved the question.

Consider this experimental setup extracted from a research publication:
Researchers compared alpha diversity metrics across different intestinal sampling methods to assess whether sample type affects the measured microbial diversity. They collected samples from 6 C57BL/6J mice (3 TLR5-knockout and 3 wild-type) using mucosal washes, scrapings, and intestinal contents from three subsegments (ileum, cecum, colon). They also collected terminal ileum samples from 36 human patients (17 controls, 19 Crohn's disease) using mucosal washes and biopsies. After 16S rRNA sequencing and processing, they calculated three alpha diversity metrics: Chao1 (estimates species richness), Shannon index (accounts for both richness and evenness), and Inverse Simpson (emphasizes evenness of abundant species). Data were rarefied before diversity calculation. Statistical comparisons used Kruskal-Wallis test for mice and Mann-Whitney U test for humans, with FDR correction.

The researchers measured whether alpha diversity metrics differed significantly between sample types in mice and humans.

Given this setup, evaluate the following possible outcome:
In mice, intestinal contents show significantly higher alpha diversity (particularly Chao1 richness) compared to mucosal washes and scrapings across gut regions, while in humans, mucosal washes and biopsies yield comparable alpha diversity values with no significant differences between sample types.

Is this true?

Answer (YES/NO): NO